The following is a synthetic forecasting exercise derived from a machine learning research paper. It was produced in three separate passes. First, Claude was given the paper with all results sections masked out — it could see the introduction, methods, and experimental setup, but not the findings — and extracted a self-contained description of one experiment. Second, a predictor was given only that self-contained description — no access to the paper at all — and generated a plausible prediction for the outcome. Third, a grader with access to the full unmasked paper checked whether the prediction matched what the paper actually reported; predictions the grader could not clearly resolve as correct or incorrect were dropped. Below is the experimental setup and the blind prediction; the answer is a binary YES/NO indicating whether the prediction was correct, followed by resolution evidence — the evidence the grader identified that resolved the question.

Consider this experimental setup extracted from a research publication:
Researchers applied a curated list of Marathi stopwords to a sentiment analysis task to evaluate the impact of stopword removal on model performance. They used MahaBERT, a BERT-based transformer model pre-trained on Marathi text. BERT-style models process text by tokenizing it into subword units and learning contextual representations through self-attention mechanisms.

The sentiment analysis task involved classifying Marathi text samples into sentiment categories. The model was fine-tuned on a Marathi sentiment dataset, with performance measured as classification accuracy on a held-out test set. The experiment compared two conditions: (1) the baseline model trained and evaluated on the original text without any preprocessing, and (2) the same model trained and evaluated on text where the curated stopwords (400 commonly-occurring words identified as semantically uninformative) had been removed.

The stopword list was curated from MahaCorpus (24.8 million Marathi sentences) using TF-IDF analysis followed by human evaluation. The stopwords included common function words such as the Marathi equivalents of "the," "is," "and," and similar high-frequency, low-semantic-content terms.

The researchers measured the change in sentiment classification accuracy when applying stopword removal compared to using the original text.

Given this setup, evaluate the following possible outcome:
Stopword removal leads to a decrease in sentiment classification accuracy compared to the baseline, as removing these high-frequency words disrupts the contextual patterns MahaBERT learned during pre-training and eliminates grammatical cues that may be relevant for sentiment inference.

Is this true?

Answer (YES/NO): NO